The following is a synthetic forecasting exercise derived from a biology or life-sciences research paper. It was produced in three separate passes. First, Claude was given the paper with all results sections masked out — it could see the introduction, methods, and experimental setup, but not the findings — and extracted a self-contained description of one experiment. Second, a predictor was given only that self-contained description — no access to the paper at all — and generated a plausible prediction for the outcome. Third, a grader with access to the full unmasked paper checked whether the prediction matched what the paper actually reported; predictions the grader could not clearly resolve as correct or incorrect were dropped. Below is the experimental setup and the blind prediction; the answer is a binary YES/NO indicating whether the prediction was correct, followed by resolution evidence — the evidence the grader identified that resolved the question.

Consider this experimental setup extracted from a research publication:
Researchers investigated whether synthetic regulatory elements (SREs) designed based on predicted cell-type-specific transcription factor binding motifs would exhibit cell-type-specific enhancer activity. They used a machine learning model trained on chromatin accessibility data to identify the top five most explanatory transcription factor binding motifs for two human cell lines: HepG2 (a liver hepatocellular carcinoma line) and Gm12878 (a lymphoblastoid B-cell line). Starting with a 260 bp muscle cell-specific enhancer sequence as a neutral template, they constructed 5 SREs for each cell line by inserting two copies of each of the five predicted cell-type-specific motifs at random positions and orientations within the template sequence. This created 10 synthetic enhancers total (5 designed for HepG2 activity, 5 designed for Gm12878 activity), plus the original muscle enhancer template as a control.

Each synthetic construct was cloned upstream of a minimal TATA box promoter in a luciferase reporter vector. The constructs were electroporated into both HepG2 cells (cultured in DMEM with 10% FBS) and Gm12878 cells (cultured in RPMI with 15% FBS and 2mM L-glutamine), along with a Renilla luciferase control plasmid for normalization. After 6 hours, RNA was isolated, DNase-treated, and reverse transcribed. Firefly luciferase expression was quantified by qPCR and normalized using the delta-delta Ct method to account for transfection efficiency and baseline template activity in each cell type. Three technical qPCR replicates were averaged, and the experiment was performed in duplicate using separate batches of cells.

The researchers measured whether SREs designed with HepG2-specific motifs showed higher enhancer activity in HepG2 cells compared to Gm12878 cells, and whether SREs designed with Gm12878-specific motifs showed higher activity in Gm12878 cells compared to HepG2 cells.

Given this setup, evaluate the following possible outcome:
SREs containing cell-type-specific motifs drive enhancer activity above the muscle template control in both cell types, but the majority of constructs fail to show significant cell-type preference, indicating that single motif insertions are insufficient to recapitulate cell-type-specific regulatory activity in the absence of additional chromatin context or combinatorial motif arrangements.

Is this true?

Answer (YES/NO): NO